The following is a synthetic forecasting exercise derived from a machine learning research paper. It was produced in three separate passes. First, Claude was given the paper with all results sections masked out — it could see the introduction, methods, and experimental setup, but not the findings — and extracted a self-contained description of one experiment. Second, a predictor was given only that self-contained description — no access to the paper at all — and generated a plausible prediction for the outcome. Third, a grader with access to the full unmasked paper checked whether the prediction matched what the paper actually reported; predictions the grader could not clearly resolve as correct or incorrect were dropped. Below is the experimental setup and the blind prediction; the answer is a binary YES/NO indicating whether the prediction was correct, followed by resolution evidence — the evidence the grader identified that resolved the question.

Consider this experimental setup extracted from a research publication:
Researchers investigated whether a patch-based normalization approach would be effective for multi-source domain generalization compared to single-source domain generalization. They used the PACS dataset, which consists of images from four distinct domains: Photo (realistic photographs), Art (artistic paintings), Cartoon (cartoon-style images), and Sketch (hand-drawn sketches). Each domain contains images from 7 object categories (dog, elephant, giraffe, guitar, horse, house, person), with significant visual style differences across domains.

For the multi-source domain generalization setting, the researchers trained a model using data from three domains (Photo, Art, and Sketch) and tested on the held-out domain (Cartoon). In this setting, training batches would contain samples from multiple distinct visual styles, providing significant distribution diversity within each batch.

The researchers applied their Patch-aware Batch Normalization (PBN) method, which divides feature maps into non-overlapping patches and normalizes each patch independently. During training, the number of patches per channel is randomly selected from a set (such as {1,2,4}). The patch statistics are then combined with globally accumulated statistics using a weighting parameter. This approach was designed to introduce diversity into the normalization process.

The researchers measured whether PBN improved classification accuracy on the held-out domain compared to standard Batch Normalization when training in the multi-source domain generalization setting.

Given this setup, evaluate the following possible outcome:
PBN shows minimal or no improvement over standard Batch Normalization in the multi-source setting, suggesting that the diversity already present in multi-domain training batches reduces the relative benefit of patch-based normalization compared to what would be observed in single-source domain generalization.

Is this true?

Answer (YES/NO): YES